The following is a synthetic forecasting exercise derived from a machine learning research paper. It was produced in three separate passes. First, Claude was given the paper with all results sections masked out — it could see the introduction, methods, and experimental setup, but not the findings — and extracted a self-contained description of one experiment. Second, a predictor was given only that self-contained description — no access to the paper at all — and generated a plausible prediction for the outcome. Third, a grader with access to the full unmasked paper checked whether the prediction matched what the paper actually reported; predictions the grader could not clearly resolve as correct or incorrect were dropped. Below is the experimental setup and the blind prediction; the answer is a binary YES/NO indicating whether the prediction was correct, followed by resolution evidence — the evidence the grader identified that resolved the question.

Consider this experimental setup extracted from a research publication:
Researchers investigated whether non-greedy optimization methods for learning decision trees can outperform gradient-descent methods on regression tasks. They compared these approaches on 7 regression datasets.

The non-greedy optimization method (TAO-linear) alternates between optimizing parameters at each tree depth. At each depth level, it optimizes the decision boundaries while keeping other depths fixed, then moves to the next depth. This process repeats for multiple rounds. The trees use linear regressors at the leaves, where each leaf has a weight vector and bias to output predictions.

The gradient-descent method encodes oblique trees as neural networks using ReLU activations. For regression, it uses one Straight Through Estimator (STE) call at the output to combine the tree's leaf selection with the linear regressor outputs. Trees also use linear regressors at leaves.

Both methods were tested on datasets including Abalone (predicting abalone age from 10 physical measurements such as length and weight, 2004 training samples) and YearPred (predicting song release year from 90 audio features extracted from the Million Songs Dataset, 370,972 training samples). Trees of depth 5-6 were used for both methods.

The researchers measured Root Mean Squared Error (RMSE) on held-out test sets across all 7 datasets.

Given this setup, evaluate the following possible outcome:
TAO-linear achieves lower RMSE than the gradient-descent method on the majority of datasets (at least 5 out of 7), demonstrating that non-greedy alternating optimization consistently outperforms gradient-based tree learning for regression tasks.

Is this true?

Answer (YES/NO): NO